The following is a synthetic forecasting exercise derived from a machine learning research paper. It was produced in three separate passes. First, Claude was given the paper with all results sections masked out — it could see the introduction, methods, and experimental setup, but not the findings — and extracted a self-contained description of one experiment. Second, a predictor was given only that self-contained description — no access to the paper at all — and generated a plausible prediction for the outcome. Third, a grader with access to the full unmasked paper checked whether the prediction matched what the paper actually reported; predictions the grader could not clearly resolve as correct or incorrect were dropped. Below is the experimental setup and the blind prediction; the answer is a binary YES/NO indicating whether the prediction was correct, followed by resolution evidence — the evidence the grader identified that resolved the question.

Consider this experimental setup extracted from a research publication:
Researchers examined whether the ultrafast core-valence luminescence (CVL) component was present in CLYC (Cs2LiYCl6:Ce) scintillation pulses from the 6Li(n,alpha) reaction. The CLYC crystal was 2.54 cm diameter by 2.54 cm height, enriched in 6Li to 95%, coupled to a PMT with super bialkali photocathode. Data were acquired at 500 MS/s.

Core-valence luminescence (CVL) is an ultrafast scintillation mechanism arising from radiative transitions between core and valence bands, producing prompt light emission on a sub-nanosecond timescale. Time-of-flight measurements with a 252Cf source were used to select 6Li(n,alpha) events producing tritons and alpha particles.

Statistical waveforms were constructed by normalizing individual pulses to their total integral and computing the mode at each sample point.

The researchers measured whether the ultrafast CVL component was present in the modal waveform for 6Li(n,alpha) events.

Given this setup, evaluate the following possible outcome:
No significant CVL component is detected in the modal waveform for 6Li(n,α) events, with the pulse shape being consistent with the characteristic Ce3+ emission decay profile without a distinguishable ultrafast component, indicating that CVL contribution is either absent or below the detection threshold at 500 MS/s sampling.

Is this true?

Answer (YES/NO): NO